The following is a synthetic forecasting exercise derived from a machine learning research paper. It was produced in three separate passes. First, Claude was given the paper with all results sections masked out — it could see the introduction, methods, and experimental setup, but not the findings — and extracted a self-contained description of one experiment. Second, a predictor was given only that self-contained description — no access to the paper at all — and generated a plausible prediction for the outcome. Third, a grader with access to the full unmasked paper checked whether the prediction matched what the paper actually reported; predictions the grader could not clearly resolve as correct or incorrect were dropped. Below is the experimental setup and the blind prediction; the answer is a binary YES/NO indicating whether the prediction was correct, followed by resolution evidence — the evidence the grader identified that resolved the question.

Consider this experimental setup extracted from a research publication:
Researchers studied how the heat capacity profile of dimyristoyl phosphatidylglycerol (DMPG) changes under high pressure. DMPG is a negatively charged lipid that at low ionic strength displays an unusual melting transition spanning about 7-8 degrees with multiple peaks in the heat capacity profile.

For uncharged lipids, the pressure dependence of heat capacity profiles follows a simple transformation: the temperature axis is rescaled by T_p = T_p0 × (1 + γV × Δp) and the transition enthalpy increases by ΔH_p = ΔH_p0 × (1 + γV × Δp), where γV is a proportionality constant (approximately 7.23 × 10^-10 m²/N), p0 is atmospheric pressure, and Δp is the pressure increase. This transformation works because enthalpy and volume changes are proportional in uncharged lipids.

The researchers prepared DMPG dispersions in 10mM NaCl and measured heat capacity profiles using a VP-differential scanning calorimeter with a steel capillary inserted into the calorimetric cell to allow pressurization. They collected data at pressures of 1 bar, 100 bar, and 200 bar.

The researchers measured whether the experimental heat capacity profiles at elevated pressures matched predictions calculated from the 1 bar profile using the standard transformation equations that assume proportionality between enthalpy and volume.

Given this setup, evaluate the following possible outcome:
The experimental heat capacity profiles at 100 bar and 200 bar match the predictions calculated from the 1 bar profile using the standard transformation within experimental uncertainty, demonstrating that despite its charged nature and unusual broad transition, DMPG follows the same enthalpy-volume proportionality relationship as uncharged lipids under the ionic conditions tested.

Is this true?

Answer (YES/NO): NO